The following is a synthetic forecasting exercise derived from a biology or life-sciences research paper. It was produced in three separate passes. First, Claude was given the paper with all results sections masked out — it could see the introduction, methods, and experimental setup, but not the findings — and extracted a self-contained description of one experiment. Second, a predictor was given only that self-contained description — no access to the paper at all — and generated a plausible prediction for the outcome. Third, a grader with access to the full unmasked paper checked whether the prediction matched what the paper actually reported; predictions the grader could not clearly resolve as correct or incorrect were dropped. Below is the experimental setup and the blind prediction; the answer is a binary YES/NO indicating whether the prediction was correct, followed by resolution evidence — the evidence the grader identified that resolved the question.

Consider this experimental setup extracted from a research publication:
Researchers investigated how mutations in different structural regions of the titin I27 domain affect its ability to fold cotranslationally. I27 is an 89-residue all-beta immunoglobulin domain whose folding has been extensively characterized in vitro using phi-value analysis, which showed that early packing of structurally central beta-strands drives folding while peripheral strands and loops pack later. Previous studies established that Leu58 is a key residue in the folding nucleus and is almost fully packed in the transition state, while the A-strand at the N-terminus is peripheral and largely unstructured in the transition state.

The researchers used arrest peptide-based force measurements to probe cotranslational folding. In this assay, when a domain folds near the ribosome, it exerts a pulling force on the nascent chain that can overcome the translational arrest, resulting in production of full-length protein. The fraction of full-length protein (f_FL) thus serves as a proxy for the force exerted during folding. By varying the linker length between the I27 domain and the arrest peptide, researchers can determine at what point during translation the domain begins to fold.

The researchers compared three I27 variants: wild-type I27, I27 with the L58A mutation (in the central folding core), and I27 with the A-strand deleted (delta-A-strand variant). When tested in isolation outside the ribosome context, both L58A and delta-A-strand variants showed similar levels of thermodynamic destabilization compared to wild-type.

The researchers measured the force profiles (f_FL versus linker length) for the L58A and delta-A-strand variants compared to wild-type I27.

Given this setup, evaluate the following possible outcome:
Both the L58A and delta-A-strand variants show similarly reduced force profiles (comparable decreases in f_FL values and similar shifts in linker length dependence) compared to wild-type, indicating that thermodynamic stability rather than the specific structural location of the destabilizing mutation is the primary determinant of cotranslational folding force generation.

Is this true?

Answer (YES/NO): NO